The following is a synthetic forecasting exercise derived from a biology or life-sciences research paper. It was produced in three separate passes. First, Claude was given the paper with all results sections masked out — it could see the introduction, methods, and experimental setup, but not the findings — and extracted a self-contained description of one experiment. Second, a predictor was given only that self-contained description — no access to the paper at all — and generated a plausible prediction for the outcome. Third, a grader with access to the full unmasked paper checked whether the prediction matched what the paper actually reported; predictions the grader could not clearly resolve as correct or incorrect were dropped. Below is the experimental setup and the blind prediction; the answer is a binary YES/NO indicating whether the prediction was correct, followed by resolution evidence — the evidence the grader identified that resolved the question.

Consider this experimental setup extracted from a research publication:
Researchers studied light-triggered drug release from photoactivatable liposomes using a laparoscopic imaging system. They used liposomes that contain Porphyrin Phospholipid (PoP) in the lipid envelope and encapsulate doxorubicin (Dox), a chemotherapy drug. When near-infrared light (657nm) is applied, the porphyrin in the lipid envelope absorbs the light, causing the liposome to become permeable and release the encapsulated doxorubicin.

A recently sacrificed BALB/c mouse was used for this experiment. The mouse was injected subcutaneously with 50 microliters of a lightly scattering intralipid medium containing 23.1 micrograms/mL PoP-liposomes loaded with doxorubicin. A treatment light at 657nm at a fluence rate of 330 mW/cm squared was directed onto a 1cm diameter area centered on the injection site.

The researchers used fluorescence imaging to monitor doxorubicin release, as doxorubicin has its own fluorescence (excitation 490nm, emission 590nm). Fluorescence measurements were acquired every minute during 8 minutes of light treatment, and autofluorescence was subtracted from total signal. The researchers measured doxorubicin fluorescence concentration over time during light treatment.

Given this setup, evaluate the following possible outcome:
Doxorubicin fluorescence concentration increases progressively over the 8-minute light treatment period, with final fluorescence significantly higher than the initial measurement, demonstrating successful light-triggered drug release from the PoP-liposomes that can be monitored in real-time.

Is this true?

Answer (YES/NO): NO